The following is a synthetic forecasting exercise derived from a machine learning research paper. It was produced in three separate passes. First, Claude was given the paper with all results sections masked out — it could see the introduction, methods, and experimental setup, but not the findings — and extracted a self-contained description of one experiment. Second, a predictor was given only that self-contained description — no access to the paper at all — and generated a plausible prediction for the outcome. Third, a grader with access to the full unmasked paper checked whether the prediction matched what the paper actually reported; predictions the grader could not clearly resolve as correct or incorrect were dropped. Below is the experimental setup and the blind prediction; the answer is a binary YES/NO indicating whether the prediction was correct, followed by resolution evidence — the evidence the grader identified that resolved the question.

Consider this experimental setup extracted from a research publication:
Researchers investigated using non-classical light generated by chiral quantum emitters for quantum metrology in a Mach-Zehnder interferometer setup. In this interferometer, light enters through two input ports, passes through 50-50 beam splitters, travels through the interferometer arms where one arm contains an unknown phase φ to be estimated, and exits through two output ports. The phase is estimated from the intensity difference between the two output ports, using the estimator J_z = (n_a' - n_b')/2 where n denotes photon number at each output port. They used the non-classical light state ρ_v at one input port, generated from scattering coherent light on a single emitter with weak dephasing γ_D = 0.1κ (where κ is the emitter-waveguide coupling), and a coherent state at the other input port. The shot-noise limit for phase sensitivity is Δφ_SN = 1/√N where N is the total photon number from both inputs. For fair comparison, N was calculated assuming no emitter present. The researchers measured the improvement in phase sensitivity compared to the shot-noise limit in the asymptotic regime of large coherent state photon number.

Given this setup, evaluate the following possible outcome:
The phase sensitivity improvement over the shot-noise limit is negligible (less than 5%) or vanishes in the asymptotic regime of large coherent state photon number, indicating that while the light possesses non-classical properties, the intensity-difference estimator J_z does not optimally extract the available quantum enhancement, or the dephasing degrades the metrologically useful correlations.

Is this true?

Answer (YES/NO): NO